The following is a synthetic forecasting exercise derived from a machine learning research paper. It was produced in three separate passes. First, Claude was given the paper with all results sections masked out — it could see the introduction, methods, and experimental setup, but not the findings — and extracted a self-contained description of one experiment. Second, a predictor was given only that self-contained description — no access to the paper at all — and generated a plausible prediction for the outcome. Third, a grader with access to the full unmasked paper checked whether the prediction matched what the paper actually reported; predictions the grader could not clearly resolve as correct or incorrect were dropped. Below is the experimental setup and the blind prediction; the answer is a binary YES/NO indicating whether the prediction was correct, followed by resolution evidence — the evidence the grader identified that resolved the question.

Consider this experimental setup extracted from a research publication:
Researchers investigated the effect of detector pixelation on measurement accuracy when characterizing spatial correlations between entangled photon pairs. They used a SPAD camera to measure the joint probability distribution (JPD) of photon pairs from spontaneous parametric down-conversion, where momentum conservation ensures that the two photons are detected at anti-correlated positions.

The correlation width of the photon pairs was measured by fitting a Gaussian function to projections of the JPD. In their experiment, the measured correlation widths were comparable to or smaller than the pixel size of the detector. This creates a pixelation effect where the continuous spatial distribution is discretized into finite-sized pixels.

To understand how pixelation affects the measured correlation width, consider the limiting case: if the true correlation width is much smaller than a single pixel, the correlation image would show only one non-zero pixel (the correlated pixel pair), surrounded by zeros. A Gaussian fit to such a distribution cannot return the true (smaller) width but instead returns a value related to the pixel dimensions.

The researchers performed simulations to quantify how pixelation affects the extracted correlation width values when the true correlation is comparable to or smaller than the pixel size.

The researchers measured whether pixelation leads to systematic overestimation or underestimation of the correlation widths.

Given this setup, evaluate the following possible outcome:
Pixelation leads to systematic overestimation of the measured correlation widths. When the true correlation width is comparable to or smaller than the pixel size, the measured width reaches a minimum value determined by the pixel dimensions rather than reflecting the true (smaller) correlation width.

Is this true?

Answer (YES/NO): YES